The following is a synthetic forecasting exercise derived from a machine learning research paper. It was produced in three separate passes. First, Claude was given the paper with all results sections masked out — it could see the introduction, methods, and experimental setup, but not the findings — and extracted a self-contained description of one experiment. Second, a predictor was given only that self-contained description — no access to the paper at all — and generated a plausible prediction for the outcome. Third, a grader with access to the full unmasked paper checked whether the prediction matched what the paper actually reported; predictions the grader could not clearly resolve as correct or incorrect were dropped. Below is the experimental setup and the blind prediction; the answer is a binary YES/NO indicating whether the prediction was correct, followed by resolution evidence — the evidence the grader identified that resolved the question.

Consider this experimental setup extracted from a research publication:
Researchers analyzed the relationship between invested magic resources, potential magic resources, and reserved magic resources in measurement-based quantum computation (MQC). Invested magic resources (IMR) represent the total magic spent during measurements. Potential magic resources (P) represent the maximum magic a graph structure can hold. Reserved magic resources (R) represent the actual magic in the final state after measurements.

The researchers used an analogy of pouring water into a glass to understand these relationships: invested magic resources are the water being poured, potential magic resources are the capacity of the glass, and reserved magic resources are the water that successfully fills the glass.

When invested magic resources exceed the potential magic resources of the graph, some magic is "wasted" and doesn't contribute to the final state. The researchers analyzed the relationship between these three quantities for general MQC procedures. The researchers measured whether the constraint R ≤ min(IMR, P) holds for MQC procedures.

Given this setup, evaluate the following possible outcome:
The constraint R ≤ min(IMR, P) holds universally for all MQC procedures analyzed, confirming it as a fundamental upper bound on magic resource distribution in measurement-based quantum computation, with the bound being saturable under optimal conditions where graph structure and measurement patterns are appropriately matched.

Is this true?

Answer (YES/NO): YES